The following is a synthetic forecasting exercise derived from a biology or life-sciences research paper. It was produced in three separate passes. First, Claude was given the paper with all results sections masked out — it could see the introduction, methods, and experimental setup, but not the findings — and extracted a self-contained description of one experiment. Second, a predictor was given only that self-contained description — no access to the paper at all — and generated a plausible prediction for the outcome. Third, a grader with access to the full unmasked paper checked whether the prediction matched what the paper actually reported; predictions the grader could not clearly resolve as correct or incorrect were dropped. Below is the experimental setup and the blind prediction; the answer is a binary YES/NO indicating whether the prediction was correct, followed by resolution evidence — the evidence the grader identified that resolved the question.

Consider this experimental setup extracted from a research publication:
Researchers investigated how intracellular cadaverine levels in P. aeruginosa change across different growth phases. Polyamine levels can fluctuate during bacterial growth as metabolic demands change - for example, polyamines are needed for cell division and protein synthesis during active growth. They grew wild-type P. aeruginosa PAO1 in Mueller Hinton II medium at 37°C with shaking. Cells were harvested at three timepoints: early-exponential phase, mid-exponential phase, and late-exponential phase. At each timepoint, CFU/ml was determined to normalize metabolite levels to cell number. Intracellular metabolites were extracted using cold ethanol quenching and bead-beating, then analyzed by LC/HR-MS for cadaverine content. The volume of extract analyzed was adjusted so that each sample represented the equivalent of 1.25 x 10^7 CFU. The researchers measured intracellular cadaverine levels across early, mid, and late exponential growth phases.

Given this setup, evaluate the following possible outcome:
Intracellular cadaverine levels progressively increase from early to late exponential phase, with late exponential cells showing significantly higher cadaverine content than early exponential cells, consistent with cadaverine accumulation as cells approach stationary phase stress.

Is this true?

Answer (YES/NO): YES